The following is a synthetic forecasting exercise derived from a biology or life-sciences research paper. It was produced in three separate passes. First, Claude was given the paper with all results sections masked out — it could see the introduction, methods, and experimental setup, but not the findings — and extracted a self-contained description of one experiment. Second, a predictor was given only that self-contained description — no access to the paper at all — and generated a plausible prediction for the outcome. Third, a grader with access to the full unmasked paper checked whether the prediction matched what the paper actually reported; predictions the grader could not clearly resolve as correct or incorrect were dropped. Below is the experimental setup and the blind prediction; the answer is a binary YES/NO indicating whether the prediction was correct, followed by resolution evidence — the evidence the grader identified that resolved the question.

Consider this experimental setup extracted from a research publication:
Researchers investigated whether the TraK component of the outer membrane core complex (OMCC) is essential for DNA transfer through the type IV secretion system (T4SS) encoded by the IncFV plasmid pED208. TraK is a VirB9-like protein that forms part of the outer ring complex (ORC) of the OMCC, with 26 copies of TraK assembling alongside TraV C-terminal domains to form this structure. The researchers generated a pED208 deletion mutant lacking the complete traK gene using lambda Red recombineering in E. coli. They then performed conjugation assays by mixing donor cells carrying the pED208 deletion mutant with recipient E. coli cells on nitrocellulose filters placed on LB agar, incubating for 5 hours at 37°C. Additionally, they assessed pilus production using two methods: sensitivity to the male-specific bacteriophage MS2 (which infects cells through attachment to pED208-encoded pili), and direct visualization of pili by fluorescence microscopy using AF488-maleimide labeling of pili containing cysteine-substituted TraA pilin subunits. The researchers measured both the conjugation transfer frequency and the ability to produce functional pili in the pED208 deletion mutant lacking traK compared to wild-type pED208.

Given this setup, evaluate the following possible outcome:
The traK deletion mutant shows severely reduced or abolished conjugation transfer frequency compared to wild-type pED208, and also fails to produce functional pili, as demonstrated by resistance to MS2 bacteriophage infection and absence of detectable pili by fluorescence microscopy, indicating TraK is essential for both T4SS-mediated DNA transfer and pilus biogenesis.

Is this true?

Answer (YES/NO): NO